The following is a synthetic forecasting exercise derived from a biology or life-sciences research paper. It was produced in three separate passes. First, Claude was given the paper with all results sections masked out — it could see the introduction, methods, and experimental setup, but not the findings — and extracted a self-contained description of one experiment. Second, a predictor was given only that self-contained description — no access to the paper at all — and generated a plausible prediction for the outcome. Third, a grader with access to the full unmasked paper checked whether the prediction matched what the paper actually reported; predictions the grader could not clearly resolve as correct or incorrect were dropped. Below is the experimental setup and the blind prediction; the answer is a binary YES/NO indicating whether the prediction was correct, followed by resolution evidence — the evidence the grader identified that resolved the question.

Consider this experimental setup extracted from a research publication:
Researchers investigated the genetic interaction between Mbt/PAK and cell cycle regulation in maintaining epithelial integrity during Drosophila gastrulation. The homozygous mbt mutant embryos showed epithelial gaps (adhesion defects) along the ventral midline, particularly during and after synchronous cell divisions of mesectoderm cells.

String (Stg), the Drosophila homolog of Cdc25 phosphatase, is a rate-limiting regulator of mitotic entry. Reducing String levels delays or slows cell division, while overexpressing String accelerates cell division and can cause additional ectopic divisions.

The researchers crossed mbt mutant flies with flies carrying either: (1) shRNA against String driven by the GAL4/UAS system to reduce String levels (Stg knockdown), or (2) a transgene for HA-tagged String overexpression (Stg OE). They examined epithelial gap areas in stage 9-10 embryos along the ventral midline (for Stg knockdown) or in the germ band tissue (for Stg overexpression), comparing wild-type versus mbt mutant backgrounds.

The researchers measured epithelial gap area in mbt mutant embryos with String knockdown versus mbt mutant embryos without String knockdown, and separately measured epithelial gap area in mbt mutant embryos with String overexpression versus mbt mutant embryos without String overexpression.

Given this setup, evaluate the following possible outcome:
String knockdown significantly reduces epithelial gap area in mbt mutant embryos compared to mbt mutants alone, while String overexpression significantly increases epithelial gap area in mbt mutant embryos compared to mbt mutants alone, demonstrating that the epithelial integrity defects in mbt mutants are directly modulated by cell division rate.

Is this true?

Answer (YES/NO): YES